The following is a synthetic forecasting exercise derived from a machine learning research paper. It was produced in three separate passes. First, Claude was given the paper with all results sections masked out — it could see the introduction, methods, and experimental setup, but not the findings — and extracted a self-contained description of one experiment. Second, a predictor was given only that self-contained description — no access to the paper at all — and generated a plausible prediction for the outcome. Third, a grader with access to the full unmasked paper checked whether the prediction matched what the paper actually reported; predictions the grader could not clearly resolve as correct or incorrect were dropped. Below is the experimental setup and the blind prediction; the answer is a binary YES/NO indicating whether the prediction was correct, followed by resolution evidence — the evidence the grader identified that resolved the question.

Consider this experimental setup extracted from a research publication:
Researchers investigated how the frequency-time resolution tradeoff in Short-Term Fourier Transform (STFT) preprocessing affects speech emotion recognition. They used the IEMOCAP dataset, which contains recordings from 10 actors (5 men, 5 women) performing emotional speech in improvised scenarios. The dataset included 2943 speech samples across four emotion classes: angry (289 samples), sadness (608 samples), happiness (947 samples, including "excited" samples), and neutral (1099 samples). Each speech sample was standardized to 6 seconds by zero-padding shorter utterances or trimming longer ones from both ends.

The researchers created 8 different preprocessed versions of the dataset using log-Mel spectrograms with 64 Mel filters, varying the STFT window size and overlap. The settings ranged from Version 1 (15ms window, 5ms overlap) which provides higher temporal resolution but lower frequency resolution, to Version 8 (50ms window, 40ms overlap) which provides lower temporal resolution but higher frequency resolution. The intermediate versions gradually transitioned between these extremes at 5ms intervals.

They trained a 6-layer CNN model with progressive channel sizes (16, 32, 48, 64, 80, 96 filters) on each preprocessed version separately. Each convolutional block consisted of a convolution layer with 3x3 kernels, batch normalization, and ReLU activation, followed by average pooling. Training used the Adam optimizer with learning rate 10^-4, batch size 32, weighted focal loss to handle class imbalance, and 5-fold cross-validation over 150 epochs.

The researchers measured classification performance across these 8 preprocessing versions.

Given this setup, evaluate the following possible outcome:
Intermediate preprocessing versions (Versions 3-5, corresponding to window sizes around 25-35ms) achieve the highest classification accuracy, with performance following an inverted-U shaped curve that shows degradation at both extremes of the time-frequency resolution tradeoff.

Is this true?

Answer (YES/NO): NO